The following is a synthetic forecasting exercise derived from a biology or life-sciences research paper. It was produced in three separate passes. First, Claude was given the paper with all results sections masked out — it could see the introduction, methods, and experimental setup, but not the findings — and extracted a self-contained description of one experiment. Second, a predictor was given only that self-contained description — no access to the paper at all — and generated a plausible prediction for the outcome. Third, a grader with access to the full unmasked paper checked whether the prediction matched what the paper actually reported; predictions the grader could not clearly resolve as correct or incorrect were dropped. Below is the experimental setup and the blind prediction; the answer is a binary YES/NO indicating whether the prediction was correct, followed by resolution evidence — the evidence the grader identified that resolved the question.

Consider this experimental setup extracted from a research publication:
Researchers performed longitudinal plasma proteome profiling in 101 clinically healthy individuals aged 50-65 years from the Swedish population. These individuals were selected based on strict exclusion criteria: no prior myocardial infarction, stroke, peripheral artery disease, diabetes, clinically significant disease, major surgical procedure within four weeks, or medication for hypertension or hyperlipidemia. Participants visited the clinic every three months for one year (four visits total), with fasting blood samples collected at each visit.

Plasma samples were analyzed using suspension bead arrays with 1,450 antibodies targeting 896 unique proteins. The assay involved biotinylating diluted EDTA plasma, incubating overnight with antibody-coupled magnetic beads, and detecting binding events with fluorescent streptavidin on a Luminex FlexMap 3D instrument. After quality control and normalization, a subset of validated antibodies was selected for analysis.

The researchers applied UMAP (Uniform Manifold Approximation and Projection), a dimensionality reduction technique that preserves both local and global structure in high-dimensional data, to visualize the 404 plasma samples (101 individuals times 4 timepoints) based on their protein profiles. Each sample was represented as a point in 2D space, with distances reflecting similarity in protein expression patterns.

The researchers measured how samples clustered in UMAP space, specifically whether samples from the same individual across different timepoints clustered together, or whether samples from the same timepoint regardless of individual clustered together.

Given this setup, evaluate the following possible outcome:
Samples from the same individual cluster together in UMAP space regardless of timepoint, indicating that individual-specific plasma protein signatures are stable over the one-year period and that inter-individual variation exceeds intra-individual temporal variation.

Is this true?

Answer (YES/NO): YES